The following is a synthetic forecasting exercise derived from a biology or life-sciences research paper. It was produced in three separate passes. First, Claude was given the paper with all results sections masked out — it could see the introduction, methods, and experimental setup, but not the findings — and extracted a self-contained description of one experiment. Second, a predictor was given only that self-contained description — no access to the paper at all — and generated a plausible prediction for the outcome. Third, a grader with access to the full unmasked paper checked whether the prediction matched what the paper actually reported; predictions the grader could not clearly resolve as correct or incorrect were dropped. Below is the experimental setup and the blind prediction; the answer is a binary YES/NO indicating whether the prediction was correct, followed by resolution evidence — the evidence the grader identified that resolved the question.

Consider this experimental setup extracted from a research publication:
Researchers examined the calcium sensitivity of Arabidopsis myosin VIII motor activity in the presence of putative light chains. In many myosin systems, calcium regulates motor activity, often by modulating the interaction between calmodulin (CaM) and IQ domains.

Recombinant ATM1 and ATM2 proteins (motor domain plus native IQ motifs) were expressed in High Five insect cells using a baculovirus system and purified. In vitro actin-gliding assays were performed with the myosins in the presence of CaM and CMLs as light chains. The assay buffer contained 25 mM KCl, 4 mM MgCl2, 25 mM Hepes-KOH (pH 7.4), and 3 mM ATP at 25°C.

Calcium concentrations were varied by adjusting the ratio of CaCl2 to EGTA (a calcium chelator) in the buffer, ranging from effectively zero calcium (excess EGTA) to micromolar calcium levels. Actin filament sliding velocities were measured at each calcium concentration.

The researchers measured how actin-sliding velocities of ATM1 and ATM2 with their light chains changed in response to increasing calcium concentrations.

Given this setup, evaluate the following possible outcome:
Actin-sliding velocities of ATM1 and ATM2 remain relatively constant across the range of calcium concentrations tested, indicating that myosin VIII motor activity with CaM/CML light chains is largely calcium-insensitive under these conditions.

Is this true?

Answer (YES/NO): NO